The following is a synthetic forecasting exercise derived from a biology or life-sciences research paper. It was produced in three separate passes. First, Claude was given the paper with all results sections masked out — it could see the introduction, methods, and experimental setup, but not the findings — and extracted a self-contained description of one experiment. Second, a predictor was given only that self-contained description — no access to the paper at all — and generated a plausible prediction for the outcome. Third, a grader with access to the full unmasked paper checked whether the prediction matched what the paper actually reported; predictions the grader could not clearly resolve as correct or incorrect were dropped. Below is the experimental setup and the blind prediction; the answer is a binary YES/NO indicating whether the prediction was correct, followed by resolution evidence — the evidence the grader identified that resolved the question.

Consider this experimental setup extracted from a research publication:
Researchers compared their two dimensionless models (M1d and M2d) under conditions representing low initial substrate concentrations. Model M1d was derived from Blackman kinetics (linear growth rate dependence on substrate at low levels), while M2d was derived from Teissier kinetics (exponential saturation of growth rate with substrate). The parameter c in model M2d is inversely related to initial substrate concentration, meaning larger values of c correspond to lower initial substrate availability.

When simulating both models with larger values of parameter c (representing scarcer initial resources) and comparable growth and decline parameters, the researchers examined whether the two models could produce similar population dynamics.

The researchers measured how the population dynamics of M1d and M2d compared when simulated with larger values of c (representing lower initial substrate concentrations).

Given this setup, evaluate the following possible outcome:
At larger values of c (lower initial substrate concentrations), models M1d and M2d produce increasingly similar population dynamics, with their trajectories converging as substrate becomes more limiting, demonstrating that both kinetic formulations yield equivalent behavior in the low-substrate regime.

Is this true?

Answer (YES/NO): YES